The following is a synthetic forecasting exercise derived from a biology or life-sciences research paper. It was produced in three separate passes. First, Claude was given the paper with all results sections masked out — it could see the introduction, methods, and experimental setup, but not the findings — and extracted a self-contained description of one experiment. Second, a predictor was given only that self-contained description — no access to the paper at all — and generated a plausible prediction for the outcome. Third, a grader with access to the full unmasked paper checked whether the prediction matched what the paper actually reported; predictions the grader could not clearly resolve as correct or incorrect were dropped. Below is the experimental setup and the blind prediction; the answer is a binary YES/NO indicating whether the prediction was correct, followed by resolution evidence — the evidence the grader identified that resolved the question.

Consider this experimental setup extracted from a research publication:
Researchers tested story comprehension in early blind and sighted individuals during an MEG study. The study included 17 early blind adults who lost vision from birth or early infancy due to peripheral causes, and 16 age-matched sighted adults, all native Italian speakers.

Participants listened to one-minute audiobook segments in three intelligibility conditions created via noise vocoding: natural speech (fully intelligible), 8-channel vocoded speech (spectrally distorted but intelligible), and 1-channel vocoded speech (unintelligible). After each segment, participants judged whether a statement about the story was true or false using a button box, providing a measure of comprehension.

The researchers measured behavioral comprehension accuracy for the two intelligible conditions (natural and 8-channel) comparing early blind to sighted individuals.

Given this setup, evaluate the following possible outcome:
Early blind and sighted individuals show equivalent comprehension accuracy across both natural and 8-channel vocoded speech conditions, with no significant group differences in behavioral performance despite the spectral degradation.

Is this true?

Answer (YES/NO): YES